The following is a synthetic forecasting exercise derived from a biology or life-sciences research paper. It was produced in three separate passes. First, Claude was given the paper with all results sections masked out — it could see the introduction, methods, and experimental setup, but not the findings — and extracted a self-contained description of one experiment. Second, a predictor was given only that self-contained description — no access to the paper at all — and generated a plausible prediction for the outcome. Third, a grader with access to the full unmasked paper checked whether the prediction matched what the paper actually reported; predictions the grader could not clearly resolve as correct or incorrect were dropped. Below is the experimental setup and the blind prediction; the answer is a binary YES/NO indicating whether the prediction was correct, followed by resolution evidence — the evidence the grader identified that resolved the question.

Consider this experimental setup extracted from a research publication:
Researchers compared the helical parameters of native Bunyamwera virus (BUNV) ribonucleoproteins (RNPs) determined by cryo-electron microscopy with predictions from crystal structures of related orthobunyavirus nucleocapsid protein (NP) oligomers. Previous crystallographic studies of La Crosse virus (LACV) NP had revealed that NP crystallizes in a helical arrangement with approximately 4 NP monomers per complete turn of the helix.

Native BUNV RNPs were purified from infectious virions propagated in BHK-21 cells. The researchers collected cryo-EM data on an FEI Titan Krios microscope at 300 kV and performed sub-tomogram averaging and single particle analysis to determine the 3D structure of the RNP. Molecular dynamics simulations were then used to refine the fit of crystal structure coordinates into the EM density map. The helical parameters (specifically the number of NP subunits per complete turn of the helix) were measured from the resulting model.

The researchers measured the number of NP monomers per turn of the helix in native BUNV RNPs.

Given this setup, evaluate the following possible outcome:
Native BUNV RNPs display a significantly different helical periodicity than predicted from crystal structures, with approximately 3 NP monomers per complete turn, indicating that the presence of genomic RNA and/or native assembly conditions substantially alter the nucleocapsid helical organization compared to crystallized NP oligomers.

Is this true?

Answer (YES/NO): NO